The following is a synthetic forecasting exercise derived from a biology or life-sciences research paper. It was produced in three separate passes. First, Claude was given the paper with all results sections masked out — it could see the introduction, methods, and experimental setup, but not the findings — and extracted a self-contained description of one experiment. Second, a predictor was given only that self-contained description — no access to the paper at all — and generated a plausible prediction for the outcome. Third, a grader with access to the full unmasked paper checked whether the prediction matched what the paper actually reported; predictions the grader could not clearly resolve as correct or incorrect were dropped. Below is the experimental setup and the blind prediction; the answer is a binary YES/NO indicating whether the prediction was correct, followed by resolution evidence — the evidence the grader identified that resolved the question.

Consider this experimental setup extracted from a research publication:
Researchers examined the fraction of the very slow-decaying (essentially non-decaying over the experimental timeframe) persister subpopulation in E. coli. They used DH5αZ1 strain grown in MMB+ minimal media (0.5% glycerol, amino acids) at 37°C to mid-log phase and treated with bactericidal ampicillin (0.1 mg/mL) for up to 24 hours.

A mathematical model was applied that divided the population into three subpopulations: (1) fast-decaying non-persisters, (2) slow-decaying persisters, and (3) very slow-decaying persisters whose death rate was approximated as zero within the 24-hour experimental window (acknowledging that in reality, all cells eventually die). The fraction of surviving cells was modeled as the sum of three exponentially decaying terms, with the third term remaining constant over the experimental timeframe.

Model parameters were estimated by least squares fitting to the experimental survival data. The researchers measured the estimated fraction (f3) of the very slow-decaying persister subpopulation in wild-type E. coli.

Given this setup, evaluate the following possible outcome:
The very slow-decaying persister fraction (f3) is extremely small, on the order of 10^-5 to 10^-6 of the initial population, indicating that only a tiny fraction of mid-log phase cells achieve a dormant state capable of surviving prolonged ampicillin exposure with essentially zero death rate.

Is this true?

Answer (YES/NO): YES